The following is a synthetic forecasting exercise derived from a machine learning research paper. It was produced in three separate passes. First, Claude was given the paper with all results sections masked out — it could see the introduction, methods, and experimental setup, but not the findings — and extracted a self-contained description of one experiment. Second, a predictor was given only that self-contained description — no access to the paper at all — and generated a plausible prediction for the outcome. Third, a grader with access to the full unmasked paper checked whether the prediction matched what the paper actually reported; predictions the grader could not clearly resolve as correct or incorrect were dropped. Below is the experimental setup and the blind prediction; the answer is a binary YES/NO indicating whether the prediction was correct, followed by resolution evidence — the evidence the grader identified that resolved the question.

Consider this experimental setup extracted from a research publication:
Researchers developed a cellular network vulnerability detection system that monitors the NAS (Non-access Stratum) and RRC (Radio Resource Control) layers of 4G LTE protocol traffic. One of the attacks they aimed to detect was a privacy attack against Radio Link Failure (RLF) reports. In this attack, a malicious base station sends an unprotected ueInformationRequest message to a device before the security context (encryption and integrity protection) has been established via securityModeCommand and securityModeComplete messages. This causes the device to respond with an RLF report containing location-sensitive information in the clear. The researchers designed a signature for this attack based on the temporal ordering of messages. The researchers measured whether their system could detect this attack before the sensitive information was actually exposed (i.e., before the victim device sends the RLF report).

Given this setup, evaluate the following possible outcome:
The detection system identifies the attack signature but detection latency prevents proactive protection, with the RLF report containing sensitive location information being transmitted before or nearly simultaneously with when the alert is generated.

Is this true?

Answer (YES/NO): NO